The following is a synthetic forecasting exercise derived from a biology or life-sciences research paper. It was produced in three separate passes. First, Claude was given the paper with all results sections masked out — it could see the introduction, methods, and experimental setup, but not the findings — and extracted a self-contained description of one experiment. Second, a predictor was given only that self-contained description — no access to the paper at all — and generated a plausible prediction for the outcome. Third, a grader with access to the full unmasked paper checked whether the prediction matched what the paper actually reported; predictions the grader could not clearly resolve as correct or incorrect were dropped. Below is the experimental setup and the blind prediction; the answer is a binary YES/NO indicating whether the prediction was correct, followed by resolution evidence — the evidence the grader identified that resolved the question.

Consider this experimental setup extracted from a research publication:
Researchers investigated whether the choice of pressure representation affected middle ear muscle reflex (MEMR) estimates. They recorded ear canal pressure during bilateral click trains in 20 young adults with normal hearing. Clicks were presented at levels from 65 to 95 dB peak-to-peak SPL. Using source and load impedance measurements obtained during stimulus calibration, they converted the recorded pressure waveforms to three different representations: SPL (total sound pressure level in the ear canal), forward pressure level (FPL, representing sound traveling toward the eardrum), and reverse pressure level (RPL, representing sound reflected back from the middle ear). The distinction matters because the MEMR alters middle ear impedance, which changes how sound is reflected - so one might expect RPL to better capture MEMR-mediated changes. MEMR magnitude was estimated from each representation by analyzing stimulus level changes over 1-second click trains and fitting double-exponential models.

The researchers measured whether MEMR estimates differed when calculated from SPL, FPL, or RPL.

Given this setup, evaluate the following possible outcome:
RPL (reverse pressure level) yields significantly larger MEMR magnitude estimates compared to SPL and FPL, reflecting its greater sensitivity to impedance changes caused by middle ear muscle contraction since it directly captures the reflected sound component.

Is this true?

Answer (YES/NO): NO